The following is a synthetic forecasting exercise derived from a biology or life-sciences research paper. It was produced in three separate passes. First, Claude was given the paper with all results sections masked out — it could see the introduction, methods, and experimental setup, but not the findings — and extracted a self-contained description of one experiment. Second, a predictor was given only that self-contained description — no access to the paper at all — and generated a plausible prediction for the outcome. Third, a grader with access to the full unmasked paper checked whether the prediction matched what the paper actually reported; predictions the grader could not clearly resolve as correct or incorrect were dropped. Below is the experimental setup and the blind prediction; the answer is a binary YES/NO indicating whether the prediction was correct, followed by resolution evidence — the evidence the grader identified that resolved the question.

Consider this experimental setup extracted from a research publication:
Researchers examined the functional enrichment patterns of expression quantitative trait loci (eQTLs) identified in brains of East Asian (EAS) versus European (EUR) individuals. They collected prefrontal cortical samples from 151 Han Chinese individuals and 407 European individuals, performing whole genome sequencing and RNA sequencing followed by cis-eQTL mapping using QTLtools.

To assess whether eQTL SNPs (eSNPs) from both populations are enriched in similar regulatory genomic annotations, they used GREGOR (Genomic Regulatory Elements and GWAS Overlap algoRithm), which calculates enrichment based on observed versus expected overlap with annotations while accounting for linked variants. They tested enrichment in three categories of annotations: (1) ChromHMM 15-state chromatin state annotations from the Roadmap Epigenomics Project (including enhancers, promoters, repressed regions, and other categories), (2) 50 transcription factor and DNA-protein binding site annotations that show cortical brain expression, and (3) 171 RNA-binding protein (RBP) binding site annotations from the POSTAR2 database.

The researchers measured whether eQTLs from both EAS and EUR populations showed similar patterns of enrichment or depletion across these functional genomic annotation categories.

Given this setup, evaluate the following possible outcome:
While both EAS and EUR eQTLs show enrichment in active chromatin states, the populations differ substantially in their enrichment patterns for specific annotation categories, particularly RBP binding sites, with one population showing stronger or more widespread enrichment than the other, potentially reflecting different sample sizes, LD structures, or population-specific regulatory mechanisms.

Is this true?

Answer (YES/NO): NO